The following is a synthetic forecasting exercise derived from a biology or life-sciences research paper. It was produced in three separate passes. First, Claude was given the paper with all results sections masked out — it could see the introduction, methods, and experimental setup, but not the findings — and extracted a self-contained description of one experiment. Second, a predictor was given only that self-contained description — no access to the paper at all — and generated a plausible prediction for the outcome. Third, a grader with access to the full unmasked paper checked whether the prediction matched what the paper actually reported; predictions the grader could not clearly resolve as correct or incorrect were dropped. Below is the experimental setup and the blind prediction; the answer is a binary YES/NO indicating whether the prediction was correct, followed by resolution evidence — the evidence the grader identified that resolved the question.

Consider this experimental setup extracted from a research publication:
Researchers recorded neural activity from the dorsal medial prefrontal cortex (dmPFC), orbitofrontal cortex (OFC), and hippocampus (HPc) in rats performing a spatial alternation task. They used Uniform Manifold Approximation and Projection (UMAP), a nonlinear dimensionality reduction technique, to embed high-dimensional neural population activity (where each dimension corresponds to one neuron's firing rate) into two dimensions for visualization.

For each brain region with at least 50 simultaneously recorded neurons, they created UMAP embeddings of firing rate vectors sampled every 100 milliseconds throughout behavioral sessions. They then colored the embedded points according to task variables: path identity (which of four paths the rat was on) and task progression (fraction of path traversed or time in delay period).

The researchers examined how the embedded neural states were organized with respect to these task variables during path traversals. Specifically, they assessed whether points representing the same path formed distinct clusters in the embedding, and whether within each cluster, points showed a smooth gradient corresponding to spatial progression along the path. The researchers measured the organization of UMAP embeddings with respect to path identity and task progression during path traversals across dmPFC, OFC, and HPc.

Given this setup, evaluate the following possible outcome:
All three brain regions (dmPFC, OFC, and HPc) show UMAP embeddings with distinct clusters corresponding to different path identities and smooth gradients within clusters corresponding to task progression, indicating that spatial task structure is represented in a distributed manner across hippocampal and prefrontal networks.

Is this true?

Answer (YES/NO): NO